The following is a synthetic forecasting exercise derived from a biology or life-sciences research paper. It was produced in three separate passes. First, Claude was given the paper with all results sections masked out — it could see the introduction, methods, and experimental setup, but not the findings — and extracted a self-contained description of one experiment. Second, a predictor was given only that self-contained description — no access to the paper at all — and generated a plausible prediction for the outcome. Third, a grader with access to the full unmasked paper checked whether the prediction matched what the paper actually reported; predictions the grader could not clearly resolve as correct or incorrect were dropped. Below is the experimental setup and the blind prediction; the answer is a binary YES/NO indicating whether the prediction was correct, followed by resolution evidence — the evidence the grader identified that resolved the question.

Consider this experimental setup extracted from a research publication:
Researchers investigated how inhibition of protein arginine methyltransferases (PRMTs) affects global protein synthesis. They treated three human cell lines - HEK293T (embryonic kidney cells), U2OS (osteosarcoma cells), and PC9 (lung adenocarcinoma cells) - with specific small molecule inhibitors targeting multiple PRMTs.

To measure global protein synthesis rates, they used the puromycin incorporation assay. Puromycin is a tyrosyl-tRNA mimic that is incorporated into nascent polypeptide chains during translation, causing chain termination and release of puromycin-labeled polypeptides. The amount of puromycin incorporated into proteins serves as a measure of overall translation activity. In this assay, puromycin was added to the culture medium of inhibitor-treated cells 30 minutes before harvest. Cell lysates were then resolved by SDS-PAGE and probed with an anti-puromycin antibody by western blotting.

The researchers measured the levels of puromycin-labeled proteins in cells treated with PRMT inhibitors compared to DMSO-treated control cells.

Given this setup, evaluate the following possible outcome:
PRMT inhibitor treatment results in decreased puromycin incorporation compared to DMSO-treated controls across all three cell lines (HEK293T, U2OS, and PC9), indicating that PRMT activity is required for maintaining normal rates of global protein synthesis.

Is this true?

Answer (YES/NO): YES